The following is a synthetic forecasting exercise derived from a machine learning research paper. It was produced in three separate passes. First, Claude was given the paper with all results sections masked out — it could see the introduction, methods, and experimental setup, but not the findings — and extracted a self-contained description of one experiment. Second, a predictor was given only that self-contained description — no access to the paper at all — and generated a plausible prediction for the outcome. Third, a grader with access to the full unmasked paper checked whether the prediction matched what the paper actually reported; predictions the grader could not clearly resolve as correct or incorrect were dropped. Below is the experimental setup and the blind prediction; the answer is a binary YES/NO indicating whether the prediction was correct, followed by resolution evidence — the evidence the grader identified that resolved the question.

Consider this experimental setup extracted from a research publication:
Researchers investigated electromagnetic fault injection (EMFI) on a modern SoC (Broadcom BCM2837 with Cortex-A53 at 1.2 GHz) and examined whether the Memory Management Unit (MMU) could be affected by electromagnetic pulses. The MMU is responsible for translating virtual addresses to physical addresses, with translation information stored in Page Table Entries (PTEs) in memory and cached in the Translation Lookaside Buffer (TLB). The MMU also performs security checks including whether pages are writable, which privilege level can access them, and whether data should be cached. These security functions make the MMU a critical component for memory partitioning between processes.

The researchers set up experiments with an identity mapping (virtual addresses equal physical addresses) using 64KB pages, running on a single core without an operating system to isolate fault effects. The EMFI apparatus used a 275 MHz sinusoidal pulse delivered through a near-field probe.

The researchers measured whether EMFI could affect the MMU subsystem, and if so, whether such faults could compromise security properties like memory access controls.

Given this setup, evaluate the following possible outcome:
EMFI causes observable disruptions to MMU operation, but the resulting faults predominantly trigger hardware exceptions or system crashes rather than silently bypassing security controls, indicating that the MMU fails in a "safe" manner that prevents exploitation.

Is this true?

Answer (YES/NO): NO